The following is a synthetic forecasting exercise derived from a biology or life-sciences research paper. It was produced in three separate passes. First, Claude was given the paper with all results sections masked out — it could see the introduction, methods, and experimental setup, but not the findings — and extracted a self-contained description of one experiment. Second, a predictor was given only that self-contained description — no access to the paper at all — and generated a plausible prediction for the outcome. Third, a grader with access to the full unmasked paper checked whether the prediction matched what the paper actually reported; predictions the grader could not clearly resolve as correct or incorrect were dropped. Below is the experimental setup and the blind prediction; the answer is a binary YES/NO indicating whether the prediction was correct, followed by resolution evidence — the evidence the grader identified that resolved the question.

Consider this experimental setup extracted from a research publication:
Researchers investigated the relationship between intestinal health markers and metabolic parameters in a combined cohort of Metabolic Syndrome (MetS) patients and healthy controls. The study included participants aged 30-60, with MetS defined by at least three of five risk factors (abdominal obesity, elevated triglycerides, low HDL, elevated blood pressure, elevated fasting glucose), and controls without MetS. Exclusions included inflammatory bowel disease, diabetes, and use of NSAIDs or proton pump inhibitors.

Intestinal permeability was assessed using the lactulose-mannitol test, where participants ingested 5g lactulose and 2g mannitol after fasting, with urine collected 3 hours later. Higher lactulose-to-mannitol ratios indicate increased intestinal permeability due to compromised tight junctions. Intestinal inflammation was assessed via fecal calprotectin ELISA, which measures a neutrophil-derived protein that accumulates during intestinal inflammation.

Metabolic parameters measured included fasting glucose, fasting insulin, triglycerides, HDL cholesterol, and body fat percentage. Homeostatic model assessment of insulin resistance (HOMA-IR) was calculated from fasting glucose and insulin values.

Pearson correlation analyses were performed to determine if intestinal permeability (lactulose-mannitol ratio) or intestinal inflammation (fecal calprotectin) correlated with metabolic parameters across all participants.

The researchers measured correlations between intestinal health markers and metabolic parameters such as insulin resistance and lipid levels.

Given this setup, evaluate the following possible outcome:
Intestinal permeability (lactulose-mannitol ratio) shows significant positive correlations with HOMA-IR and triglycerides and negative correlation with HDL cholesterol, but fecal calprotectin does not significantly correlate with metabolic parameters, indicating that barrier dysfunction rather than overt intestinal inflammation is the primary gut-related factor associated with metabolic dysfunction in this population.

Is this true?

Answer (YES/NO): NO